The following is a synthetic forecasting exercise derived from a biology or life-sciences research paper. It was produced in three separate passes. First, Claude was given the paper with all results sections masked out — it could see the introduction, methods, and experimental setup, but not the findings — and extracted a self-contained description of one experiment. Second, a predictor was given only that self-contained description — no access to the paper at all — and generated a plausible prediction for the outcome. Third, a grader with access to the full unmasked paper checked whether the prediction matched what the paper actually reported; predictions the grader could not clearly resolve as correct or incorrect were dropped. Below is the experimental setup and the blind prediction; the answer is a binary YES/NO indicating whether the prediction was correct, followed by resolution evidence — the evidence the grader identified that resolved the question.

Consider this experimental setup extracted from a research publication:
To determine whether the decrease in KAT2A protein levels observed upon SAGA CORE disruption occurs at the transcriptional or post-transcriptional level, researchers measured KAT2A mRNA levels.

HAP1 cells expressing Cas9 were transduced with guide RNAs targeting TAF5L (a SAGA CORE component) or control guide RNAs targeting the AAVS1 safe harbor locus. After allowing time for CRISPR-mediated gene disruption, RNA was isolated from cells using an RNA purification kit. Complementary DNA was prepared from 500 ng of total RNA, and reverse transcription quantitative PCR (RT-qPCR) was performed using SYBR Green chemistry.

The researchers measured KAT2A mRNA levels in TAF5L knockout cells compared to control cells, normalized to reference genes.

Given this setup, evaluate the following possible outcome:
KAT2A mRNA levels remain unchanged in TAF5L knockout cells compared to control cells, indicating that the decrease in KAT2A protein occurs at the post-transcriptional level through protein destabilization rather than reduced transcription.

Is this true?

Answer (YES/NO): YES